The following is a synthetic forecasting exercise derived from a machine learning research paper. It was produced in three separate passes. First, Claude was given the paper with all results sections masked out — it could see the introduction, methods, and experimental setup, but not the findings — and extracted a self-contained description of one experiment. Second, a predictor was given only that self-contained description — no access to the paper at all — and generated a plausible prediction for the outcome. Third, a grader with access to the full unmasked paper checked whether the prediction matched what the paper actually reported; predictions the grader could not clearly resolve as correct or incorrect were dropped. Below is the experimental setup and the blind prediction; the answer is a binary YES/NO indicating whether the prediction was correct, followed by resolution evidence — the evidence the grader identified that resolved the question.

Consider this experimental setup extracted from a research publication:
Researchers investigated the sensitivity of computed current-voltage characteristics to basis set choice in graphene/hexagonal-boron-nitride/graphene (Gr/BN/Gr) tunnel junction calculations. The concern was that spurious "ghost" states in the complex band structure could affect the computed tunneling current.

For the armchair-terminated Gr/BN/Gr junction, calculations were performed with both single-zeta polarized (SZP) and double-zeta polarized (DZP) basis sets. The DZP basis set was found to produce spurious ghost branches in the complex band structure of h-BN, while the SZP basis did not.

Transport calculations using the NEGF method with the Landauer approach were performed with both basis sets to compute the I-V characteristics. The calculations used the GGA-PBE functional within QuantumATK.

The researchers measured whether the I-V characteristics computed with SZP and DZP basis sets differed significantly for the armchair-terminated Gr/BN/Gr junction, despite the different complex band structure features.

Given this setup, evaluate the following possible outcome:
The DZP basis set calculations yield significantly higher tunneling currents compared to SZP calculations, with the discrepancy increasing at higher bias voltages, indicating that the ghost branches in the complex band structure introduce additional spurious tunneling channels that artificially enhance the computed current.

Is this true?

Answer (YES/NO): NO